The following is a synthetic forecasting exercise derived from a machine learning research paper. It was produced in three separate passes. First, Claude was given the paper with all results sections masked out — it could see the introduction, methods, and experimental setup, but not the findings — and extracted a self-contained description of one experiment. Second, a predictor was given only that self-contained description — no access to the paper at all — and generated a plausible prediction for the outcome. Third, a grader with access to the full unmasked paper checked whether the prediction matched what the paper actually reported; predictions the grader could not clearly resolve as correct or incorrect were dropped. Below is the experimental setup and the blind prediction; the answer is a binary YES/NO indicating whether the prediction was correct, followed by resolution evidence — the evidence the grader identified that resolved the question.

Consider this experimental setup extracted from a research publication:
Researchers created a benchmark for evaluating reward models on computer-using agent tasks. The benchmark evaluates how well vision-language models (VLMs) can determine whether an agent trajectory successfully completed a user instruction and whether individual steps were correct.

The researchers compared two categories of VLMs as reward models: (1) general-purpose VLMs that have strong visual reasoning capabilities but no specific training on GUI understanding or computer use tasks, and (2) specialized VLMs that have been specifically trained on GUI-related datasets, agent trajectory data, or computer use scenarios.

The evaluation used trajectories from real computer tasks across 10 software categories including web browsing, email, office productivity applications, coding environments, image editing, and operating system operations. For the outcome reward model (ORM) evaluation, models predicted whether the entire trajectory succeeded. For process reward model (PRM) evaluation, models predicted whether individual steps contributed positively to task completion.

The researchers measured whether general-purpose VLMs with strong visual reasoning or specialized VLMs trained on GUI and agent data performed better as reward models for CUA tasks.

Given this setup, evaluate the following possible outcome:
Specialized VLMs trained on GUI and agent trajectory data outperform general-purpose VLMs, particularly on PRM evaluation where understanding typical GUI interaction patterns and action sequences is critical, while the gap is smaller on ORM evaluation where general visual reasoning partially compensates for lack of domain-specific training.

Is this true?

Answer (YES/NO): NO